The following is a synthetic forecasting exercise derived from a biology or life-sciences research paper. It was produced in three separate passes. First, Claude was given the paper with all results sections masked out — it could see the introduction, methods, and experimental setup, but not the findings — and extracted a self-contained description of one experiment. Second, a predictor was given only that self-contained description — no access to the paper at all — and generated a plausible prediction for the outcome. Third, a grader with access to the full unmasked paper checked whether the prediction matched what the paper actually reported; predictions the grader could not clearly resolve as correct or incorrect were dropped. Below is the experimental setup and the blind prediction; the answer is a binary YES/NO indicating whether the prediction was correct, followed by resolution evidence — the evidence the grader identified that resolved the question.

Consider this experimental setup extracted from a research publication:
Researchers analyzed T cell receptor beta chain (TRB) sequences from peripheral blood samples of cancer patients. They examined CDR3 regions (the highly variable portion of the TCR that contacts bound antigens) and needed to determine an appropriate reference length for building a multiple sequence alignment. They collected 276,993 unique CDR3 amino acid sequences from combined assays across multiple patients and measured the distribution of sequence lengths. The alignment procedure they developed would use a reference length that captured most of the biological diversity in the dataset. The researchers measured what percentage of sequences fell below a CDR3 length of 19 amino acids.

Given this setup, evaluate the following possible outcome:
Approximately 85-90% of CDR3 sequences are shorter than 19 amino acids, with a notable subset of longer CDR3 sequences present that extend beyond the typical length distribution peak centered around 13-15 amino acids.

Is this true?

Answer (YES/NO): NO